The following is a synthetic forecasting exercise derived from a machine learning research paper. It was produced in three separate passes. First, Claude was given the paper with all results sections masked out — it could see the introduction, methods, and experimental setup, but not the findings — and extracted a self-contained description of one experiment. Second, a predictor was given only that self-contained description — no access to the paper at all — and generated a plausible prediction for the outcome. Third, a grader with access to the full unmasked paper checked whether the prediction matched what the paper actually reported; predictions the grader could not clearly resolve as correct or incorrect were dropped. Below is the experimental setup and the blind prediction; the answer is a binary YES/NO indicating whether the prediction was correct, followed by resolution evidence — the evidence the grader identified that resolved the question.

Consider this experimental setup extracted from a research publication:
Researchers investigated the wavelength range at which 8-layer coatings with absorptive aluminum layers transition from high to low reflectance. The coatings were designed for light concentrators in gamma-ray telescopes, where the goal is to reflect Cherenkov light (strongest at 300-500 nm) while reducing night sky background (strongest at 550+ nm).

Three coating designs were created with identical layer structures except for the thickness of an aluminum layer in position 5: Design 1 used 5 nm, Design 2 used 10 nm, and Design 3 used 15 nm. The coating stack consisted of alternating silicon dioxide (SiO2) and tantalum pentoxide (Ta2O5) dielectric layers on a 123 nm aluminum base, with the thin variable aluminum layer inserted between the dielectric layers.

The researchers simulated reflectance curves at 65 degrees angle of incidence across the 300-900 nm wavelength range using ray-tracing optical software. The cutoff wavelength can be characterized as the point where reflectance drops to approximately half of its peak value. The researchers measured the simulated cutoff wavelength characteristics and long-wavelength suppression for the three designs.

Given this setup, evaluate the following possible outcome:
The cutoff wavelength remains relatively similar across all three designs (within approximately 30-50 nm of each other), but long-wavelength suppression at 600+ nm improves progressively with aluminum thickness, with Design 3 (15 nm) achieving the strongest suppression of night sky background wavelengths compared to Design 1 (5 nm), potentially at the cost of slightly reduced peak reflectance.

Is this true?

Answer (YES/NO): NO